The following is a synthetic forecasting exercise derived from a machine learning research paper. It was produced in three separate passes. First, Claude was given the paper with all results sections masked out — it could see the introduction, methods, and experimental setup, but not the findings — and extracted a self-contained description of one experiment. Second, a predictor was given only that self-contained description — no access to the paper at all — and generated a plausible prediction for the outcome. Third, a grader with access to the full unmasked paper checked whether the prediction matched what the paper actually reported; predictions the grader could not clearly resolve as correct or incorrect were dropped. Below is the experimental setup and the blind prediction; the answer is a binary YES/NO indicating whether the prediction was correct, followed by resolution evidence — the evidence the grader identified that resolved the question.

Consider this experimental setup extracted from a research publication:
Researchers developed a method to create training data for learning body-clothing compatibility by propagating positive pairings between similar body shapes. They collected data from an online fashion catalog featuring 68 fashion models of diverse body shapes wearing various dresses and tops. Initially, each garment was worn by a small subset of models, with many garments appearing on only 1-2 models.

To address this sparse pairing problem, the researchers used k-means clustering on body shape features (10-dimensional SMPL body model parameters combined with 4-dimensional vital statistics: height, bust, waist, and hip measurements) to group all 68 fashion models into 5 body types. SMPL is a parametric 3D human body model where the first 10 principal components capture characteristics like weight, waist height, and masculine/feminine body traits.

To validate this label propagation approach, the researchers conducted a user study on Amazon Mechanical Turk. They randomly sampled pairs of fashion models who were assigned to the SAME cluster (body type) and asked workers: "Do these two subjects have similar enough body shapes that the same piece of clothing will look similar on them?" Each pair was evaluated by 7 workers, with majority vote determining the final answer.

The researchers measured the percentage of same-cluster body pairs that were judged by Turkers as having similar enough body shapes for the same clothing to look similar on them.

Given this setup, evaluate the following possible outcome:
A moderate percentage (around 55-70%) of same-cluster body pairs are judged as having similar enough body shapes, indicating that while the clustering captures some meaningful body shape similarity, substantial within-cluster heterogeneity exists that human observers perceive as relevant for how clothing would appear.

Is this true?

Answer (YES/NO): NO